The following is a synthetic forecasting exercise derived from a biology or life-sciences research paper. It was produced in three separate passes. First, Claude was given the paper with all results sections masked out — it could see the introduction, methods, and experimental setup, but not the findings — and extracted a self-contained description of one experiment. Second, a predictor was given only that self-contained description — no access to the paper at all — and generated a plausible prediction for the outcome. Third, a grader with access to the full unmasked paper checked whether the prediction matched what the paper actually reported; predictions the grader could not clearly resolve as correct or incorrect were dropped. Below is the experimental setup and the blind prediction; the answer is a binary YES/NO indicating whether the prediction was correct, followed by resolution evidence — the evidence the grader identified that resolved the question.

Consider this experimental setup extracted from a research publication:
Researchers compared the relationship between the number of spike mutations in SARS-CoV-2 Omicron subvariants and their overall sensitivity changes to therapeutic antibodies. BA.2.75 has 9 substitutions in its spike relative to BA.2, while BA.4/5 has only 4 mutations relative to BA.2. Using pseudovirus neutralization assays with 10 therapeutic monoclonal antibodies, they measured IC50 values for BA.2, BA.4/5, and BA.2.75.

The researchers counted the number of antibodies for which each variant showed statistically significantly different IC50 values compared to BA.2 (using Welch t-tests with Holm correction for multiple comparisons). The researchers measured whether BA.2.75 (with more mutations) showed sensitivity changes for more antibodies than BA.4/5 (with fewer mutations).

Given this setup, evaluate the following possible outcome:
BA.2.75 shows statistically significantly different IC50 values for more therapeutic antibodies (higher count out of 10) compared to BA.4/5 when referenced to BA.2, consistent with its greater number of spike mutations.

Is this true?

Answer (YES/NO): YES